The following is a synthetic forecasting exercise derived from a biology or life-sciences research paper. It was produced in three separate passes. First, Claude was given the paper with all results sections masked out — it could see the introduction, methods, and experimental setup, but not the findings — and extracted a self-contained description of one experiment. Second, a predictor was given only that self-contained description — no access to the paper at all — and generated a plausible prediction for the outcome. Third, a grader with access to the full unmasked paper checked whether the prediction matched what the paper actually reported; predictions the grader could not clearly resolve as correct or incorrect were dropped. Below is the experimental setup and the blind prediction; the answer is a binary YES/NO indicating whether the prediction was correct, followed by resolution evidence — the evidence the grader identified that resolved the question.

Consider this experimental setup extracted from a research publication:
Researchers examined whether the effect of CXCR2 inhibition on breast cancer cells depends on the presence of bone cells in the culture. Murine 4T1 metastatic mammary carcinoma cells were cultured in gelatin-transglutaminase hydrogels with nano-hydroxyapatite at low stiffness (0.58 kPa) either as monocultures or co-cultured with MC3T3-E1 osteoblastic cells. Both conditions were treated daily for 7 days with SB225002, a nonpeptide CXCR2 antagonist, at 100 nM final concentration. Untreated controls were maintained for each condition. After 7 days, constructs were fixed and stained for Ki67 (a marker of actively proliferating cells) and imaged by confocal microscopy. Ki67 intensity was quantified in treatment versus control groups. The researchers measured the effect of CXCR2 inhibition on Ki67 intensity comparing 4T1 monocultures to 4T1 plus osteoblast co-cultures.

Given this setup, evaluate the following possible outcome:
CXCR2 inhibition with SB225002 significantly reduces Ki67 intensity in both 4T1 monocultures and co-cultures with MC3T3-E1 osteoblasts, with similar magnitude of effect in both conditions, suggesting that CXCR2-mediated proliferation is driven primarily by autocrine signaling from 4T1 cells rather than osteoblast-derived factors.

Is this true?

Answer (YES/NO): NO